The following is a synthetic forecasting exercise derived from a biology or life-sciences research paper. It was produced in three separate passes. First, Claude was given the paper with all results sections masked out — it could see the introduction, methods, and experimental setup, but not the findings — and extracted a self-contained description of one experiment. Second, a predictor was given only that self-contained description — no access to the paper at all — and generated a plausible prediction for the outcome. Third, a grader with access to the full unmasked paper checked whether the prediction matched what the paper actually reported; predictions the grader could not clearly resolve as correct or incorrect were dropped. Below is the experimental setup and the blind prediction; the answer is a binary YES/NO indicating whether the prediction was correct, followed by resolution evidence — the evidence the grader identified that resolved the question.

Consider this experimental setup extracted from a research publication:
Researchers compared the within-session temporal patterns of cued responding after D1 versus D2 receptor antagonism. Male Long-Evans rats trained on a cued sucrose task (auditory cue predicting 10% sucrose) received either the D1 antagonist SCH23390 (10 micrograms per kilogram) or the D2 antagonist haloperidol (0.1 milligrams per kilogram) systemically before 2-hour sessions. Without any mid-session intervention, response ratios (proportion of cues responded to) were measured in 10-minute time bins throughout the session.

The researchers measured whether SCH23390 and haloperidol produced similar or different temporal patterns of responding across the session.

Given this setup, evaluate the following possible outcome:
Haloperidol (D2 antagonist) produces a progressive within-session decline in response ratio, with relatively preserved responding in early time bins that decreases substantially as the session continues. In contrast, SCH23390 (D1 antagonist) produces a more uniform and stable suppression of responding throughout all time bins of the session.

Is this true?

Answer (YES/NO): NO